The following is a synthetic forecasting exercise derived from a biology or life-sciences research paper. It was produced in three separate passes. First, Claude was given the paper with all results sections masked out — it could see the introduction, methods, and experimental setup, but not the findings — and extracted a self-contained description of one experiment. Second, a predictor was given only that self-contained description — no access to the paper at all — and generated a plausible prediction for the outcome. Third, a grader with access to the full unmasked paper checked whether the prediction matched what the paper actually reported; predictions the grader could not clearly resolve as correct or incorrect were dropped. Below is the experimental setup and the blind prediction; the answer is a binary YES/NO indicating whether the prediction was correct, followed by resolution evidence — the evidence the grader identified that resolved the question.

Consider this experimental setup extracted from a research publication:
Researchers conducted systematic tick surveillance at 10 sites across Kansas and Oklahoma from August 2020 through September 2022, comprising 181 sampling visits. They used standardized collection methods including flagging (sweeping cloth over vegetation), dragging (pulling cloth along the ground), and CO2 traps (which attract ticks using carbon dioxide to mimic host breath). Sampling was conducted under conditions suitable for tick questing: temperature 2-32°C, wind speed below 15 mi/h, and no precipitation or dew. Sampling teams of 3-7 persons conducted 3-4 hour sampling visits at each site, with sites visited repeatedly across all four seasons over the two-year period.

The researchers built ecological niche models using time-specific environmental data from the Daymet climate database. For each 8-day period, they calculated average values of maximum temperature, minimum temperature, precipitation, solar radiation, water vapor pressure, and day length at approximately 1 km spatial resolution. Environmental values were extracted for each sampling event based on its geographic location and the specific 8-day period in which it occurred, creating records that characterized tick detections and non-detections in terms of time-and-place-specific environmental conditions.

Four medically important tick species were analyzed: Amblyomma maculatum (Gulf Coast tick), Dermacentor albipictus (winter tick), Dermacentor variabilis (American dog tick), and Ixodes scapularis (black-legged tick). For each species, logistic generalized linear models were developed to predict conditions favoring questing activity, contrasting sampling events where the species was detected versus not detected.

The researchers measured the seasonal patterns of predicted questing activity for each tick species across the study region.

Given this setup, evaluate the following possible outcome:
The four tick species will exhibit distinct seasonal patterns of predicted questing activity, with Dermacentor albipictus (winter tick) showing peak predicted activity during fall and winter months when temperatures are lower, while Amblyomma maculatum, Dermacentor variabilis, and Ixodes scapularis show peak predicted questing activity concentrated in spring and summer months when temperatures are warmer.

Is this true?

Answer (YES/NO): NO